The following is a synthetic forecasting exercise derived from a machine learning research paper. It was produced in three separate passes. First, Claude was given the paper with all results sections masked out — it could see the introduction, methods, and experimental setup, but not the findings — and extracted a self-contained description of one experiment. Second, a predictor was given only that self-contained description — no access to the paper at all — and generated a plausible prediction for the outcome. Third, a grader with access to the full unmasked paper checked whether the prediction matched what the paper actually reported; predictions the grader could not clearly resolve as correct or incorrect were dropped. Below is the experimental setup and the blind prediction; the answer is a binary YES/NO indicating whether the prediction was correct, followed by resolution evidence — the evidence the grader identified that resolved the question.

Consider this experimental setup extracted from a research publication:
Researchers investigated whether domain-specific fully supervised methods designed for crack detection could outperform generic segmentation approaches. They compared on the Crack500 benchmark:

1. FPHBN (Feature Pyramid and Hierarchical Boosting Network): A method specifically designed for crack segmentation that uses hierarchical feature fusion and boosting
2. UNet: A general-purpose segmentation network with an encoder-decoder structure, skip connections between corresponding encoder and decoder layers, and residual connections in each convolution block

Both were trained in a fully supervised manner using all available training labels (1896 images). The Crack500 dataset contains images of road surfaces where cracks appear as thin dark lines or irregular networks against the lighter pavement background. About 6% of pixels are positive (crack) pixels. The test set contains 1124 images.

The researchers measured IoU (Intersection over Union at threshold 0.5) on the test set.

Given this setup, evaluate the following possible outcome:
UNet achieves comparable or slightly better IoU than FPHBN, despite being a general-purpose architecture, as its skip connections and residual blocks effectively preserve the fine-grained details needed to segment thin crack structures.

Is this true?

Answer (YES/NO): YES